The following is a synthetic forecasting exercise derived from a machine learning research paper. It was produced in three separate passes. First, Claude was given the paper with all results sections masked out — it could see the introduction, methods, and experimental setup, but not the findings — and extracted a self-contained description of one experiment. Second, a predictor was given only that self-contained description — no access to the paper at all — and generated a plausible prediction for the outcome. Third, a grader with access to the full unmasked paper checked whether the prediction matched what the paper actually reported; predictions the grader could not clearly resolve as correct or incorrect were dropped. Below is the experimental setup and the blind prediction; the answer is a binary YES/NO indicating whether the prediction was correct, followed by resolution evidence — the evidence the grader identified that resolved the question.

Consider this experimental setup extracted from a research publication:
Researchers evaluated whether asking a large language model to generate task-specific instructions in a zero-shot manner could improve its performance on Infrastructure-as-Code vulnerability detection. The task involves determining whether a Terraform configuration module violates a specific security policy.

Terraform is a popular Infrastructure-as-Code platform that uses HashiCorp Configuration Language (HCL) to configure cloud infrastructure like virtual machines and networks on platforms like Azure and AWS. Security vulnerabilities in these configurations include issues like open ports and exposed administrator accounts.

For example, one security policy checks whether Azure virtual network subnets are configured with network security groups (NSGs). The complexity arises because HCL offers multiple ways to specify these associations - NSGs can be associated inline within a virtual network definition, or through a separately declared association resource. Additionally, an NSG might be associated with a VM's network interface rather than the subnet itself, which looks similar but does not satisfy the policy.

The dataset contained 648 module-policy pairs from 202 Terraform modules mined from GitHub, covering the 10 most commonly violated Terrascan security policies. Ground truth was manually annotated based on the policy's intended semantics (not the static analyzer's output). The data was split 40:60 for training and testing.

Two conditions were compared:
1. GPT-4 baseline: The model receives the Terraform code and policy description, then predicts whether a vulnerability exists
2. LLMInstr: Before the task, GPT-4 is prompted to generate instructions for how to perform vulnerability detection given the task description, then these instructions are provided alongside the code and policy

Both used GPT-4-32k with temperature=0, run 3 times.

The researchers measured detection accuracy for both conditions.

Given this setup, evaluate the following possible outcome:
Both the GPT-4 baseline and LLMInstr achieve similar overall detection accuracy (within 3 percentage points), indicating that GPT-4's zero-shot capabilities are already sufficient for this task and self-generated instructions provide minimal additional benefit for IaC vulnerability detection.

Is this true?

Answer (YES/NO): YES